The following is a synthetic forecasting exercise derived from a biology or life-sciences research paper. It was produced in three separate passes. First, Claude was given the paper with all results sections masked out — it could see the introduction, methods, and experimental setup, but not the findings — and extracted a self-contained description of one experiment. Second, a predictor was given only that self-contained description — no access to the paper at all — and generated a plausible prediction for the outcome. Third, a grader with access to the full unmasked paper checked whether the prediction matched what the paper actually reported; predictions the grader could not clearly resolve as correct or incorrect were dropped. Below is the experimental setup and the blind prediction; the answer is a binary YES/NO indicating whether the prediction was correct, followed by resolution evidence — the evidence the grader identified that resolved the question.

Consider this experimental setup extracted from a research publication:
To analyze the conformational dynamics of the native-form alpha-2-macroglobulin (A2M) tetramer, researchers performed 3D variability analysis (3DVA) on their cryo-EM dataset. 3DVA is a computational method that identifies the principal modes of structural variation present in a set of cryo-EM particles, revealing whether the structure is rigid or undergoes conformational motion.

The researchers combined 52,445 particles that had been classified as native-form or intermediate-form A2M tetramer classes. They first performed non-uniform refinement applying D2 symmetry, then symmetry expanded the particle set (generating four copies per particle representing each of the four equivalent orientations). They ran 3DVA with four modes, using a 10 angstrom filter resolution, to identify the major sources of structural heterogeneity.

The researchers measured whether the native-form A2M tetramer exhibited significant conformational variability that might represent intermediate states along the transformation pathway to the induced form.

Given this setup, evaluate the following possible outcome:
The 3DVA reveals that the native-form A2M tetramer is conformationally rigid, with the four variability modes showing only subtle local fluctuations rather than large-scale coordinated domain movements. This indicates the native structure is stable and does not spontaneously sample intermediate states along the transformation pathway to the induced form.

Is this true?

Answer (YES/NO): NO